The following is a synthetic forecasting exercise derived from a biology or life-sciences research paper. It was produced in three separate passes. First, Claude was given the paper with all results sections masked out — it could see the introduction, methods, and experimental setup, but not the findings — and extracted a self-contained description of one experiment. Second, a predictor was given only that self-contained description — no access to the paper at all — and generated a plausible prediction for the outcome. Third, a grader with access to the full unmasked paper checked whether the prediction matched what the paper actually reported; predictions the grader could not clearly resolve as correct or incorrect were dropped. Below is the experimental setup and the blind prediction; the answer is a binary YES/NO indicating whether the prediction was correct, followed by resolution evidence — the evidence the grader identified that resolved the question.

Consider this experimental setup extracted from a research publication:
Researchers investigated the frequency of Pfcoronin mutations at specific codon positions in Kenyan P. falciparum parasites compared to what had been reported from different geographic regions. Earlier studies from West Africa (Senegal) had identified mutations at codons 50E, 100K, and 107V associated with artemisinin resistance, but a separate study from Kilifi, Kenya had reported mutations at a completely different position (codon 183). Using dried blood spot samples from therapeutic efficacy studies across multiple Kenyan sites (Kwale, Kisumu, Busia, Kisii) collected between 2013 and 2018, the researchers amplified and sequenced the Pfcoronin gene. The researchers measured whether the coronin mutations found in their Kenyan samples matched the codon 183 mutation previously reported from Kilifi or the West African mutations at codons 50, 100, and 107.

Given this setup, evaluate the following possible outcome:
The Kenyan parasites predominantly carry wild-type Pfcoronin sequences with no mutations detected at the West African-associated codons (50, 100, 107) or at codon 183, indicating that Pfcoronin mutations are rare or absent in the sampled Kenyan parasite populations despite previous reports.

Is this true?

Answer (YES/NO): NO